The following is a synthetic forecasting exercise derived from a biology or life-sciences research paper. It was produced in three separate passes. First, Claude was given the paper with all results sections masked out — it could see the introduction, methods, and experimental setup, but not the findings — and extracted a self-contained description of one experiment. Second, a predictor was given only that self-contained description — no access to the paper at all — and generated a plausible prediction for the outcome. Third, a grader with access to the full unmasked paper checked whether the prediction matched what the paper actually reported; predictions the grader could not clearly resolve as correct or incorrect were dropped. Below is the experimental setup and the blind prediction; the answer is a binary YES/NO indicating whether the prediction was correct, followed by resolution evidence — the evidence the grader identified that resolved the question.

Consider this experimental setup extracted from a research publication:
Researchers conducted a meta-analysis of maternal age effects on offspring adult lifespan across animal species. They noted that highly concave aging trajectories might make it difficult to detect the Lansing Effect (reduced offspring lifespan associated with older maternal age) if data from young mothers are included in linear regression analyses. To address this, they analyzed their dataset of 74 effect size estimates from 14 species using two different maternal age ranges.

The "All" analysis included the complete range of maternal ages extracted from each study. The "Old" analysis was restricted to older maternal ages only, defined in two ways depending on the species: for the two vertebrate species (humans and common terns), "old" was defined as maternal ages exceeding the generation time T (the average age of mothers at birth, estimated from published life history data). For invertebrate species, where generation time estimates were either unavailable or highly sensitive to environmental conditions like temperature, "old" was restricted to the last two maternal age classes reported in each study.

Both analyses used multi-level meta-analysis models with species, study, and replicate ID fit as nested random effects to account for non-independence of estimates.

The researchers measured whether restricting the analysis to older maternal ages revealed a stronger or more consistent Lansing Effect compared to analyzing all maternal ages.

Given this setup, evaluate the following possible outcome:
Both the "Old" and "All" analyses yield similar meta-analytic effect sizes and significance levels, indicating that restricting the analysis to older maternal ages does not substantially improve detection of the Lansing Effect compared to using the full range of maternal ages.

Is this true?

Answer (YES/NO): YES